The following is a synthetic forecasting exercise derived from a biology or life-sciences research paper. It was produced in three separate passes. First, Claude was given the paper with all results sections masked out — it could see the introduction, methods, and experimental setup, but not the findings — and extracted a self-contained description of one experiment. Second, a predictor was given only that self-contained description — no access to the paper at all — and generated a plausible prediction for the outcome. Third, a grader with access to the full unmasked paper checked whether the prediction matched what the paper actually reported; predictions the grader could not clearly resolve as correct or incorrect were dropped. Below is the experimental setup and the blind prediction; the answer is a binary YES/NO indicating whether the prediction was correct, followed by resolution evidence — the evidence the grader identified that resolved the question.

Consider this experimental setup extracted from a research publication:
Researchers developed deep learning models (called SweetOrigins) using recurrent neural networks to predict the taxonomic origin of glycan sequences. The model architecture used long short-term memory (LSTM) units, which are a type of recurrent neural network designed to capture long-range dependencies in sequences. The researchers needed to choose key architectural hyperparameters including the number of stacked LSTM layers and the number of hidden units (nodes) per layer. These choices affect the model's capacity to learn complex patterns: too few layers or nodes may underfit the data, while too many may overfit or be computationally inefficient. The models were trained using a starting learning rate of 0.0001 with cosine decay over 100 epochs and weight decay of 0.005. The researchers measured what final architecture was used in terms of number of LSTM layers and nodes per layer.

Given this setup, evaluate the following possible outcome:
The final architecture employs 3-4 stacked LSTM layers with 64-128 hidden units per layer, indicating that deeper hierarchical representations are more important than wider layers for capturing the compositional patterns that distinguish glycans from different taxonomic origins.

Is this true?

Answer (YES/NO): YES